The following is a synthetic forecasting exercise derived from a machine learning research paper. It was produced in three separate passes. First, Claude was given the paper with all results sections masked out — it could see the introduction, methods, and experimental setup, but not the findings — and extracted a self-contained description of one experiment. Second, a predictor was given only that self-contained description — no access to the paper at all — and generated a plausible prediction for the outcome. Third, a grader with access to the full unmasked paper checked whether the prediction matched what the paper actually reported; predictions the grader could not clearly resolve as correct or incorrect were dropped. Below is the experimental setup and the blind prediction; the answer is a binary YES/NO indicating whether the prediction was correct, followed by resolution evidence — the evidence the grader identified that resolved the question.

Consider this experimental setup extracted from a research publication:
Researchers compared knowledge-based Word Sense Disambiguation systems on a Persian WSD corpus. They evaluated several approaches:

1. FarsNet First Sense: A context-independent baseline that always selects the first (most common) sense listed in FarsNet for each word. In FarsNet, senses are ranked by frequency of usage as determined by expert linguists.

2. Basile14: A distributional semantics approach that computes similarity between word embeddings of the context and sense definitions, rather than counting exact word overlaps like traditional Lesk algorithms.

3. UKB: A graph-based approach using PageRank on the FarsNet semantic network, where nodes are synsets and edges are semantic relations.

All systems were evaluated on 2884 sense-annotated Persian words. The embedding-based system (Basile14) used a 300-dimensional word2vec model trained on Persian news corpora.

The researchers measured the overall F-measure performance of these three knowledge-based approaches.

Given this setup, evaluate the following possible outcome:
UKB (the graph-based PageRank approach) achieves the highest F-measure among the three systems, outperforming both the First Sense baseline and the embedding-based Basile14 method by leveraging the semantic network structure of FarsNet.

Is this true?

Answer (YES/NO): NO